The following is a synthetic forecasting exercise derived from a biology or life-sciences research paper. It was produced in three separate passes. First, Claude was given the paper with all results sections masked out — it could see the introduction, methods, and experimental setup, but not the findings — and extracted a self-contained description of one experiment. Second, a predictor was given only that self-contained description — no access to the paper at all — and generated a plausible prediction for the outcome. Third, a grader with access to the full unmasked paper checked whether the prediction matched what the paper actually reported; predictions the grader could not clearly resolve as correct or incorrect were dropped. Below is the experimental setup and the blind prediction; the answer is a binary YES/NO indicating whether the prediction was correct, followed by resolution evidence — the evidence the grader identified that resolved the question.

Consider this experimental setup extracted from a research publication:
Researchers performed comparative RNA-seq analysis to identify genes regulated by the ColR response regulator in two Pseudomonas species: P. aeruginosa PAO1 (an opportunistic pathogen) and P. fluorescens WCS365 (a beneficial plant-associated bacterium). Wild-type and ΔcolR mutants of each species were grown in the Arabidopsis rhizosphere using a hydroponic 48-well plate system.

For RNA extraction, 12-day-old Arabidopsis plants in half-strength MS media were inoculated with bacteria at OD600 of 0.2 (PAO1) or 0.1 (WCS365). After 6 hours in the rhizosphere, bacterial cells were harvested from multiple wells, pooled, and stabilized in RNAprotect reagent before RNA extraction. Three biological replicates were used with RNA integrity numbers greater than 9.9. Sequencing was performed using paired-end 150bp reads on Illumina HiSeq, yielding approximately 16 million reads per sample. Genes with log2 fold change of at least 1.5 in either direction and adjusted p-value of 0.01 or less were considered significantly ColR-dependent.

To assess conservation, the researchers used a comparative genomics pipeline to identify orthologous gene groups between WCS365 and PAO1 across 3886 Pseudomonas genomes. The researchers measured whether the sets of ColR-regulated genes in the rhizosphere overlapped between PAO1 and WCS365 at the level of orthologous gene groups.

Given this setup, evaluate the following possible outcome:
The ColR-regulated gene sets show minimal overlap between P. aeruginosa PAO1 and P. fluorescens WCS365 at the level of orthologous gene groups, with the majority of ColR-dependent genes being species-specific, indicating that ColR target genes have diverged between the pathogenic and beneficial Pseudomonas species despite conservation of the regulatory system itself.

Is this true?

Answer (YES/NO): YES